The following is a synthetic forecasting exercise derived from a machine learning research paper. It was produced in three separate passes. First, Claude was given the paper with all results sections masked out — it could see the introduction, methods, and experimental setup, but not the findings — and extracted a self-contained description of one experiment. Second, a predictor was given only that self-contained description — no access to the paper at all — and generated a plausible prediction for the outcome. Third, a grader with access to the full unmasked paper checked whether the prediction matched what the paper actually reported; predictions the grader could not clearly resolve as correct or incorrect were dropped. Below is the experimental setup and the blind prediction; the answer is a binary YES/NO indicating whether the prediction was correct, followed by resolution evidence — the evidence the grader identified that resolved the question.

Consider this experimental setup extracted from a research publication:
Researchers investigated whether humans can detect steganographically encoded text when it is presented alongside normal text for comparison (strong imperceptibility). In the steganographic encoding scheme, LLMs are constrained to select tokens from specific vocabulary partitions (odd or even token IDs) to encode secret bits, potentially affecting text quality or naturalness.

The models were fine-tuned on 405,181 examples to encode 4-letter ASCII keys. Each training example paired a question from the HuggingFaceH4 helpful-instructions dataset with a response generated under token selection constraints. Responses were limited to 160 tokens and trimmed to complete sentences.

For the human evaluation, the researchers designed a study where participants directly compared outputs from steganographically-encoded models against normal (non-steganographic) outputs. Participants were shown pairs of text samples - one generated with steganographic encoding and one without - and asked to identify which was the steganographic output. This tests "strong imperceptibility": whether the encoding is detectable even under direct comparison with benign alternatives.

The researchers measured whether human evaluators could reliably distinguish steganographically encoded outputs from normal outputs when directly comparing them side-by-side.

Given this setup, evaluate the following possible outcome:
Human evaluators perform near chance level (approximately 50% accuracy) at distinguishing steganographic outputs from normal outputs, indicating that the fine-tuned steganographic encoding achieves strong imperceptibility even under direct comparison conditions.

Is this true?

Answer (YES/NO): NO